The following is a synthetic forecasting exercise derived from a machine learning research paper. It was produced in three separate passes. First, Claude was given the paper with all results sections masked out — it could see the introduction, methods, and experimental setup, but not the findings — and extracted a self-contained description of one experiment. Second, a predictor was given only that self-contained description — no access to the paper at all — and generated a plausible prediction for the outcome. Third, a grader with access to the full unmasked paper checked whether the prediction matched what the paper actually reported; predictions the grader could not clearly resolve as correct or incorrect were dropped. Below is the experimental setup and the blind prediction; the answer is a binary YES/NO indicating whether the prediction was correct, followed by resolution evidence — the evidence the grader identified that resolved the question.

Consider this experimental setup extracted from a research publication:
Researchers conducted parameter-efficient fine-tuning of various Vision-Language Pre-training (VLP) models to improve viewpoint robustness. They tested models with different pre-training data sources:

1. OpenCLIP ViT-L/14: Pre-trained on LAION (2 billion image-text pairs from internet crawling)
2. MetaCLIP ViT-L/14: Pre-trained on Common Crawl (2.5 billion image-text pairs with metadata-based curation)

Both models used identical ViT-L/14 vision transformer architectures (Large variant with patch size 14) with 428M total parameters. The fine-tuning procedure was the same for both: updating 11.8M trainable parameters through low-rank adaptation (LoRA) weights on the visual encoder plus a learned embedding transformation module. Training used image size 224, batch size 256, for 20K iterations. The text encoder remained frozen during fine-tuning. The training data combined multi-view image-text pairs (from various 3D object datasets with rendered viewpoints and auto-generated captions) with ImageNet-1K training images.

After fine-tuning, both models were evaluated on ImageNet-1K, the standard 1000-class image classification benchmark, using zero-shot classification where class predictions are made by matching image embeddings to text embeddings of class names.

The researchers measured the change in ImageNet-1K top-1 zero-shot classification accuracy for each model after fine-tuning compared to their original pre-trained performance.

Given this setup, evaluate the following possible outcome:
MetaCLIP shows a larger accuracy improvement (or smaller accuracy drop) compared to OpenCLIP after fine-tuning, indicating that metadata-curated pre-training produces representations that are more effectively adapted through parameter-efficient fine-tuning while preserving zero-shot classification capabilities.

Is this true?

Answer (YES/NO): NO